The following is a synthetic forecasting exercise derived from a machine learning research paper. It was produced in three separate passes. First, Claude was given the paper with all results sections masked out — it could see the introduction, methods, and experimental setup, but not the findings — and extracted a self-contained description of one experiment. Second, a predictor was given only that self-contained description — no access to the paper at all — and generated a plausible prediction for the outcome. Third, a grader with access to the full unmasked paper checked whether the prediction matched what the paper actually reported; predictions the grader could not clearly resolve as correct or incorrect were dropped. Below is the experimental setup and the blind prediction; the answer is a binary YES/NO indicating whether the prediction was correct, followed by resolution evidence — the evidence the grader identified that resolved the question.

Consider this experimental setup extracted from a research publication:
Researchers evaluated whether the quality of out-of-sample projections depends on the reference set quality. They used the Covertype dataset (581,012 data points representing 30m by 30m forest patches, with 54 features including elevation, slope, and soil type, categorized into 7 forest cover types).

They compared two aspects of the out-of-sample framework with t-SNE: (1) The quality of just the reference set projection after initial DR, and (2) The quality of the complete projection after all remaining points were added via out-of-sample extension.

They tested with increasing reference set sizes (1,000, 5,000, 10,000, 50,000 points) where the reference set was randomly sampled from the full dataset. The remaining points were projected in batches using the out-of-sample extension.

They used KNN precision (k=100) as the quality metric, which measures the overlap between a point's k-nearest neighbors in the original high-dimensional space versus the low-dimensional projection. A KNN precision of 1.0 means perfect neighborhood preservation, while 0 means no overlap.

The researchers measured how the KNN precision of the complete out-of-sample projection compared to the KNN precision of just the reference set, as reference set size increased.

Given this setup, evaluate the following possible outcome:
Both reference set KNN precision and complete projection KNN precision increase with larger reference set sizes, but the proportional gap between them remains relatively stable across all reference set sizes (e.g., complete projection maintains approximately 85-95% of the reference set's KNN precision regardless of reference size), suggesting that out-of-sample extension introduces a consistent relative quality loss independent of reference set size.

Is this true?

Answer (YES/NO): NO